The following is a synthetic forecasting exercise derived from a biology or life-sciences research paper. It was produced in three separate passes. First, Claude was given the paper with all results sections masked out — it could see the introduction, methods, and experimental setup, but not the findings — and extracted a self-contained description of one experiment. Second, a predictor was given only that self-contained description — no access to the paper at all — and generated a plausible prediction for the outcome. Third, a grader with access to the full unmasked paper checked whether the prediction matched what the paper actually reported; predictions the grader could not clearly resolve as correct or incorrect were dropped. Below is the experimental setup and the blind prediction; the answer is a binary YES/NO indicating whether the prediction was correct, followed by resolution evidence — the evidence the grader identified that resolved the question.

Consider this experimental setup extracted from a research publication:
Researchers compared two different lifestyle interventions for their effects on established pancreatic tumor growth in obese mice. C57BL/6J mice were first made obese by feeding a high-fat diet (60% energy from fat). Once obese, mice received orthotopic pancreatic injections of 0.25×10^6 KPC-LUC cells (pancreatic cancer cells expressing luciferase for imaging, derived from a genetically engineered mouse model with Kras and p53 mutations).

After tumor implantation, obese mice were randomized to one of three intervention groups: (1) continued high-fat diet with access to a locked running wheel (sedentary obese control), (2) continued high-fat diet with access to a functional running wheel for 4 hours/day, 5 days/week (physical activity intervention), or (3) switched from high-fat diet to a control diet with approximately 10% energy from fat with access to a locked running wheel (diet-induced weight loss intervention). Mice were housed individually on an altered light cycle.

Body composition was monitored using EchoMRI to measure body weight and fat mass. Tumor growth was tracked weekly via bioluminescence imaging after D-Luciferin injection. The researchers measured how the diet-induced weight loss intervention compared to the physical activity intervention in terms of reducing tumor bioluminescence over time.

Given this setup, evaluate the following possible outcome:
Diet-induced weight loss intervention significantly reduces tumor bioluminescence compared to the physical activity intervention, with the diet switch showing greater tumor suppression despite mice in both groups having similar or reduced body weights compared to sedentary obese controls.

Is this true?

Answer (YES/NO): NO